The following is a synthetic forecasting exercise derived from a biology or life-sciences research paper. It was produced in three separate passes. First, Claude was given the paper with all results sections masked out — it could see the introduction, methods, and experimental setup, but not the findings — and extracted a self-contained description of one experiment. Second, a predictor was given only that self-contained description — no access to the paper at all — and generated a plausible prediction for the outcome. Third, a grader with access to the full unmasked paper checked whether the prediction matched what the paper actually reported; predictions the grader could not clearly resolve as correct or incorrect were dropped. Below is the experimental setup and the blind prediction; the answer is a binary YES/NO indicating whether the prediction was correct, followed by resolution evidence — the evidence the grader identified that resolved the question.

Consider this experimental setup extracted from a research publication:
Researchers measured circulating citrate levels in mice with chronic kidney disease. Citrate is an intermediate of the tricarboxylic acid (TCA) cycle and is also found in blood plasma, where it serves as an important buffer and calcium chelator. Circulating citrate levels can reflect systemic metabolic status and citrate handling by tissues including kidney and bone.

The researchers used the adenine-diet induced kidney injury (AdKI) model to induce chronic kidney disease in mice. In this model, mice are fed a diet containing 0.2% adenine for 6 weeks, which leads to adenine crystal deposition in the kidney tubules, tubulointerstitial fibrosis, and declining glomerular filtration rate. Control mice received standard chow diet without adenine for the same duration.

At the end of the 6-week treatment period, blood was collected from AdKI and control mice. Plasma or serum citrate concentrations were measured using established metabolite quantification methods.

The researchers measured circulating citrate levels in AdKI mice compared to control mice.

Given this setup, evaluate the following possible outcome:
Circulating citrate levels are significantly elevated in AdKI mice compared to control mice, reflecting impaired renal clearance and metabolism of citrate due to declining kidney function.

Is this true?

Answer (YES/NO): YES